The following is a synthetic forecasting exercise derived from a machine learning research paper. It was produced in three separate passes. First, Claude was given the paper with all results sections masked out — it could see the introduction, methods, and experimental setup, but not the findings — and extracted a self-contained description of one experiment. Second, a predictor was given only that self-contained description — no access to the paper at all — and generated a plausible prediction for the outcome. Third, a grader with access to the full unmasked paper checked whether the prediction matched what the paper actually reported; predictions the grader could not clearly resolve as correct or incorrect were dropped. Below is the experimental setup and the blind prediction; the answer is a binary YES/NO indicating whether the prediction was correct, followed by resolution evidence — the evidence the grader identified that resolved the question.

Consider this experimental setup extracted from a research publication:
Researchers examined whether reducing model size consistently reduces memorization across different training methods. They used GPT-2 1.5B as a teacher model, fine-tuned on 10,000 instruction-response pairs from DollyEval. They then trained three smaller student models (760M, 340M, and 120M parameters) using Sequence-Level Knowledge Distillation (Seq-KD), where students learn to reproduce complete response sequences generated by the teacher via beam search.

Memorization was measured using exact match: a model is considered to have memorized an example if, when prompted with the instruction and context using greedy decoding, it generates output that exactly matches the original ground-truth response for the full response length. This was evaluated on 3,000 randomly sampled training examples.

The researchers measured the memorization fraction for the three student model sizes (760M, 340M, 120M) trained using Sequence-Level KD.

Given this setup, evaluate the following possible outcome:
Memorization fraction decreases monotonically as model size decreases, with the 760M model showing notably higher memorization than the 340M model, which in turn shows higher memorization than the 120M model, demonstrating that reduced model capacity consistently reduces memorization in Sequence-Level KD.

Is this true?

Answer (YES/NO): YES